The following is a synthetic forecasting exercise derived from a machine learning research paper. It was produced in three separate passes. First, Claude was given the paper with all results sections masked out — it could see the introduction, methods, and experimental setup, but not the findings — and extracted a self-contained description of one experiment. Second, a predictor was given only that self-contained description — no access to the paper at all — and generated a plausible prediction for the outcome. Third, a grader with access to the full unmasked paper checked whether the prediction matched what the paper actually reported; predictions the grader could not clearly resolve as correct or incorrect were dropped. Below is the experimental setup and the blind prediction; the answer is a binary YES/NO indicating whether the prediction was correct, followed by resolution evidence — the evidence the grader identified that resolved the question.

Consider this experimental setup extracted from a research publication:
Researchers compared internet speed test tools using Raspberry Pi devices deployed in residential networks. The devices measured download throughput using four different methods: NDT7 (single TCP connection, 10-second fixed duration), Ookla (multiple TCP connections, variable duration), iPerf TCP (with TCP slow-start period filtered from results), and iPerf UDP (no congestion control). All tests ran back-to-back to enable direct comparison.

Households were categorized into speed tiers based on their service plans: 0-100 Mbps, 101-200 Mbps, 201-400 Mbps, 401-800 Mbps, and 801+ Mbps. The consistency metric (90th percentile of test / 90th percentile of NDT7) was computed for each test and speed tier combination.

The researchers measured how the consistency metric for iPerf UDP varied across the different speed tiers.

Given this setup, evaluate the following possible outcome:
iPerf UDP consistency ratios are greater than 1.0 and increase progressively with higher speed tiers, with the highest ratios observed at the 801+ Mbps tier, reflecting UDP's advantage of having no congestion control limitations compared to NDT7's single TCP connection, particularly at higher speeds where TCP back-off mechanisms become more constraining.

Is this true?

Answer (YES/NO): NO